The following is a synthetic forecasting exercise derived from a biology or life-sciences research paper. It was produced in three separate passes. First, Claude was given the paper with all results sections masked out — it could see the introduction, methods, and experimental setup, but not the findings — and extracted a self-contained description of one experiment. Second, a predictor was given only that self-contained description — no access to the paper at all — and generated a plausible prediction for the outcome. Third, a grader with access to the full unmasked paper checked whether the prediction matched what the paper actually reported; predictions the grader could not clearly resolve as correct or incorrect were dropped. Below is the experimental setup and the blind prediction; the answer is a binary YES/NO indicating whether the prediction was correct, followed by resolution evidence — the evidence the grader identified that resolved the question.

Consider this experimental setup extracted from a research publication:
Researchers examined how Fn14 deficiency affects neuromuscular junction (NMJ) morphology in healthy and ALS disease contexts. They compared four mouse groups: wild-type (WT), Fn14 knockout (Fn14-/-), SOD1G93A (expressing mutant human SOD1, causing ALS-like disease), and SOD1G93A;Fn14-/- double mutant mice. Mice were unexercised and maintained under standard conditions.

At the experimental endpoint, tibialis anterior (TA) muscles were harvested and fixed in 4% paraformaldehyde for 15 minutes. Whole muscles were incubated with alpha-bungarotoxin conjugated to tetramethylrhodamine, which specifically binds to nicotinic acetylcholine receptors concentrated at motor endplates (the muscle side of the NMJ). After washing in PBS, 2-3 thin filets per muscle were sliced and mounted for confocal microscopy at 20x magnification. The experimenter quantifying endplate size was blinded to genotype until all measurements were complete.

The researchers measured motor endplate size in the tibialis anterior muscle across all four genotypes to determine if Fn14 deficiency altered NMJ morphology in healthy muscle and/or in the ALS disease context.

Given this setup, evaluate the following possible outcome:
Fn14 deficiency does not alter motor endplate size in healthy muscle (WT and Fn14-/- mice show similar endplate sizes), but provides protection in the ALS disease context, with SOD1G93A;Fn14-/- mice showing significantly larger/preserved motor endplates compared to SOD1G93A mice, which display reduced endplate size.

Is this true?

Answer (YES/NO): YES